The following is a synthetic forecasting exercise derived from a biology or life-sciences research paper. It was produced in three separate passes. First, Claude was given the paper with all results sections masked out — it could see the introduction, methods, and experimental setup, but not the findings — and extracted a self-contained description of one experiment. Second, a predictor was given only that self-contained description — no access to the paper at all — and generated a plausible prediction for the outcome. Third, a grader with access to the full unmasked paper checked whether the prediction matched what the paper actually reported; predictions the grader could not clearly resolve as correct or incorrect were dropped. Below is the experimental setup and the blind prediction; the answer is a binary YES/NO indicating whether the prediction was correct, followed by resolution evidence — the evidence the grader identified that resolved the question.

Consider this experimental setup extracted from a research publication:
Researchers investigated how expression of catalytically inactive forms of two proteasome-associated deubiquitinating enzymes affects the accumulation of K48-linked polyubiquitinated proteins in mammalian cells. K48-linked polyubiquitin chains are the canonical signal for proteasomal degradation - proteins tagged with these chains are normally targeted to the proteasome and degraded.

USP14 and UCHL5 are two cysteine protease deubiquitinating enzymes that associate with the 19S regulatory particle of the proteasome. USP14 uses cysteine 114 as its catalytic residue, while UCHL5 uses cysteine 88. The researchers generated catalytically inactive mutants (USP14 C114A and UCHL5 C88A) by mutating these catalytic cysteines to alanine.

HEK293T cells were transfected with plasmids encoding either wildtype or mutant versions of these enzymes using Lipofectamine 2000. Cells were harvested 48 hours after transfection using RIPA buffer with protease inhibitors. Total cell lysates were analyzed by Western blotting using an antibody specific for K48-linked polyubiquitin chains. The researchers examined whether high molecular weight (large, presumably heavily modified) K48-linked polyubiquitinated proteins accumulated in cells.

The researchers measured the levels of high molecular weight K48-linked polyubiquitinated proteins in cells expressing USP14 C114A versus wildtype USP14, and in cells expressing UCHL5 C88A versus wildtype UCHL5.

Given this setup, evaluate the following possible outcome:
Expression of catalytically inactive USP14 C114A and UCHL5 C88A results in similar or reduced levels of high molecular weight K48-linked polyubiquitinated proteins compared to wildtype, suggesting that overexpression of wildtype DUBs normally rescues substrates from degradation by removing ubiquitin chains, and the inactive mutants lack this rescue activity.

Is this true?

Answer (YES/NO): NO